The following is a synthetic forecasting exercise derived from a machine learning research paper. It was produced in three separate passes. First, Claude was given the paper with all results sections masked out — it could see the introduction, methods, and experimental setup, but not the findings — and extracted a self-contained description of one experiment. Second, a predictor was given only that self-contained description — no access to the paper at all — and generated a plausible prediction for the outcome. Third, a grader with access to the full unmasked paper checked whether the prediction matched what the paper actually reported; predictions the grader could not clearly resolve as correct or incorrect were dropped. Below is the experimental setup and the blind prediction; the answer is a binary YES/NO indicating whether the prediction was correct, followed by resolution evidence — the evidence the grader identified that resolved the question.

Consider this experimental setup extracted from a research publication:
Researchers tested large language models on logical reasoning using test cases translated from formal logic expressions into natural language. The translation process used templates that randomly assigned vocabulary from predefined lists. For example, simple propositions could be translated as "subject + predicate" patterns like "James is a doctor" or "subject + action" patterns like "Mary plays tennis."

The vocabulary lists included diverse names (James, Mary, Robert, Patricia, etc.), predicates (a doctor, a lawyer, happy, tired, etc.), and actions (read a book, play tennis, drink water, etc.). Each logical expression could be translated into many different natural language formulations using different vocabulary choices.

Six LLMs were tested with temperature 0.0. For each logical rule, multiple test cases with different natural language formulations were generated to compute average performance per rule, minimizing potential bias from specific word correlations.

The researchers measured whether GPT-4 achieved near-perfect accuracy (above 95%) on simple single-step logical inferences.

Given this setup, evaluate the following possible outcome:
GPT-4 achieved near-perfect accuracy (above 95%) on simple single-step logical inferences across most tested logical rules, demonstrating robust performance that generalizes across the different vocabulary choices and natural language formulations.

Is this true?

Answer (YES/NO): NO